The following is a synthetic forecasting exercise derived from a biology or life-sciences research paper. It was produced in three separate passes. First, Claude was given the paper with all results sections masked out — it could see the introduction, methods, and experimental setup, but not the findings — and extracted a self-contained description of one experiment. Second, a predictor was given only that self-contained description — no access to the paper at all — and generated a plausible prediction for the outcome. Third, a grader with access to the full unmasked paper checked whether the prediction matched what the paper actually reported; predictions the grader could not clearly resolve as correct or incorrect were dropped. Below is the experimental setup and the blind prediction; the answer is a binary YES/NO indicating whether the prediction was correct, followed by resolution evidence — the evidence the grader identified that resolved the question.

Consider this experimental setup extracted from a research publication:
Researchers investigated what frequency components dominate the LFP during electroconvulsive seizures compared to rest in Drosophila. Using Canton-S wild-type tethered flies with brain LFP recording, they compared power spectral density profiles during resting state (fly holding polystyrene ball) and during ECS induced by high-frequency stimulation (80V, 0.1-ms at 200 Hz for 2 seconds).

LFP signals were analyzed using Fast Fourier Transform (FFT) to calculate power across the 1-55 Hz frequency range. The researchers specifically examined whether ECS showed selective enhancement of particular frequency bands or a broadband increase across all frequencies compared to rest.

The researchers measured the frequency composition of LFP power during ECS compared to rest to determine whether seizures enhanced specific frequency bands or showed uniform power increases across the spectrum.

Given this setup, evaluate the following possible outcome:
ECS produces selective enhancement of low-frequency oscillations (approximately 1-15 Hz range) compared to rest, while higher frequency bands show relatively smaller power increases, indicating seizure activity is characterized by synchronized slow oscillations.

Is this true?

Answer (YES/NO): NO